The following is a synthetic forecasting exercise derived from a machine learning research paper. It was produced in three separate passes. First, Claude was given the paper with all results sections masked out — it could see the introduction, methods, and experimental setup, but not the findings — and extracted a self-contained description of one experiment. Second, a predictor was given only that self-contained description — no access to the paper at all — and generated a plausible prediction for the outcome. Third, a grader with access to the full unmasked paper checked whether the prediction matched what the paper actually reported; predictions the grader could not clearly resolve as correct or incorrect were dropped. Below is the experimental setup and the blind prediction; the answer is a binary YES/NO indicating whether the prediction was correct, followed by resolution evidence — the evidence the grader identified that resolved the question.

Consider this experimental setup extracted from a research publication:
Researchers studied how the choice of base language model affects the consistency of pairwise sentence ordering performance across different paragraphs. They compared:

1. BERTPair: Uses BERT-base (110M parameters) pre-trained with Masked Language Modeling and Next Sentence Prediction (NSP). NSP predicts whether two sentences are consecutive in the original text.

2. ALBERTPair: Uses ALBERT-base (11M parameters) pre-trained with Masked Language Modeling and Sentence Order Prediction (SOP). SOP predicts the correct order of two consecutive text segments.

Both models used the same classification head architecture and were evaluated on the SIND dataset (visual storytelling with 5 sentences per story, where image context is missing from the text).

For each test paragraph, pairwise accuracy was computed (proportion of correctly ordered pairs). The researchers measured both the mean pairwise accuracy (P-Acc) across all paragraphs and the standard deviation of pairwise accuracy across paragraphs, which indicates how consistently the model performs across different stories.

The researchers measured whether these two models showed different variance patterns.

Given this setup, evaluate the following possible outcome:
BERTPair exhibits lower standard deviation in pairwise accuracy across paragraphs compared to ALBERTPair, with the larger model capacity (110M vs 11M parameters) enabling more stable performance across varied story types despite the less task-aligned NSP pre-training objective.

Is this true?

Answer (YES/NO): YES